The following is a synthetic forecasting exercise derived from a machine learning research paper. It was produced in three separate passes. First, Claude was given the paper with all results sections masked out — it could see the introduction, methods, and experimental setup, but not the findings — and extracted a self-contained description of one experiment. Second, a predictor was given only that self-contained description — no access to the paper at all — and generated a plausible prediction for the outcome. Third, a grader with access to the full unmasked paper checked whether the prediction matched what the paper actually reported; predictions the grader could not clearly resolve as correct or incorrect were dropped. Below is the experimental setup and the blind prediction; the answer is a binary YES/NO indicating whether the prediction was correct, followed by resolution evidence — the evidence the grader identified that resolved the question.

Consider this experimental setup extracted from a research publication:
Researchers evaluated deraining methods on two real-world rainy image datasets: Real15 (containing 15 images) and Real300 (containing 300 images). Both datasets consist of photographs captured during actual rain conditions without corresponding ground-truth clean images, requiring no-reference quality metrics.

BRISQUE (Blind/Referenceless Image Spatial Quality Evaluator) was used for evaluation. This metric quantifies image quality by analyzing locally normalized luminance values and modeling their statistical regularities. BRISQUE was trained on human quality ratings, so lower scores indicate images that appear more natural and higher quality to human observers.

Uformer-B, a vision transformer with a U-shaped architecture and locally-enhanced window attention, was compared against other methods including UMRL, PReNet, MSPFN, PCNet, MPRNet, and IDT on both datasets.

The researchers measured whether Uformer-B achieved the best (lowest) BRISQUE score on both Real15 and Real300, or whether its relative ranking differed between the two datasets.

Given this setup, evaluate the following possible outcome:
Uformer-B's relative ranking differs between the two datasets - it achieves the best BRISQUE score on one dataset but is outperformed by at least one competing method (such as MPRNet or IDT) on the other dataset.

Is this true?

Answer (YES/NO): YES